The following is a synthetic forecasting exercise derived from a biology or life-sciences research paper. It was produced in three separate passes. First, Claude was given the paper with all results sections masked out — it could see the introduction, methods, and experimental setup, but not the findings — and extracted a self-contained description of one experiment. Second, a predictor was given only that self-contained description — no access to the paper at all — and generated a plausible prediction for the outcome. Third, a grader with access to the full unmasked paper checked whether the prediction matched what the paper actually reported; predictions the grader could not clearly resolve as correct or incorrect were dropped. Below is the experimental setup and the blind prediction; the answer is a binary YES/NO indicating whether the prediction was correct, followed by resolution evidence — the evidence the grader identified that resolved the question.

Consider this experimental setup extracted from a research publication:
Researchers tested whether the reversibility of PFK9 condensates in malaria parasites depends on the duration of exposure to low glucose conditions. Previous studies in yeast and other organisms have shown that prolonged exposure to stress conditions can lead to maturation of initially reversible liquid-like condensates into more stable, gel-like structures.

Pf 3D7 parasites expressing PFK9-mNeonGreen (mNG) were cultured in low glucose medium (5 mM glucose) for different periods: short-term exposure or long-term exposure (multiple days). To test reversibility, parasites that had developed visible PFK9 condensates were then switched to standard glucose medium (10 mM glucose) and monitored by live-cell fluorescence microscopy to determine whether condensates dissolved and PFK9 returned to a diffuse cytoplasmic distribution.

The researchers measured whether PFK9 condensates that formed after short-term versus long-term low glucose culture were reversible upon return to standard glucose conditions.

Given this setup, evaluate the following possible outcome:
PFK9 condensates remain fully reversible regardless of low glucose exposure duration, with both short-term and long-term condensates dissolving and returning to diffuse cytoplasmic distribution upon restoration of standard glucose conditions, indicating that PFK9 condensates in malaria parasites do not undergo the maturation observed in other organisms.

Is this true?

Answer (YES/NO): NO